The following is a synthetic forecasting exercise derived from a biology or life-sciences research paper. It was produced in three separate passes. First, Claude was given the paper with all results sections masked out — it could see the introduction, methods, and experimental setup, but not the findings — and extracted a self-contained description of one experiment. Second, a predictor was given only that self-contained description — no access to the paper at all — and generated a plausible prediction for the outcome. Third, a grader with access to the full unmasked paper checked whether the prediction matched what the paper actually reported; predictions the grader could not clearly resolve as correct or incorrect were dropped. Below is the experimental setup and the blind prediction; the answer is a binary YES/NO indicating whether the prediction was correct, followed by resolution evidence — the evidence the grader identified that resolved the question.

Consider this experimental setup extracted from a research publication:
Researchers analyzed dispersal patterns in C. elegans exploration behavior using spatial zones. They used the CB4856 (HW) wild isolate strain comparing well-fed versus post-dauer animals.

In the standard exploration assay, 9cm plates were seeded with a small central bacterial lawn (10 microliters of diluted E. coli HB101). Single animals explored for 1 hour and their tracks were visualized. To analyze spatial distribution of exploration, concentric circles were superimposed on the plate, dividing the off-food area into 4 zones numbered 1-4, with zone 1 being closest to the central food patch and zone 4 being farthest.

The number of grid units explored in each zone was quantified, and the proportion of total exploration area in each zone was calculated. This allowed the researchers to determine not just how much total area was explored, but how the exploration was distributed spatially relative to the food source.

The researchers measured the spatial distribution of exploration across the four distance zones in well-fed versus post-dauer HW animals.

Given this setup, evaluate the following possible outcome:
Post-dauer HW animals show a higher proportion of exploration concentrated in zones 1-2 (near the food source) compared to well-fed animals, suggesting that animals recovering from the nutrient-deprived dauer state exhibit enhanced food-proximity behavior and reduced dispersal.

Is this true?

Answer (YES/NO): YES